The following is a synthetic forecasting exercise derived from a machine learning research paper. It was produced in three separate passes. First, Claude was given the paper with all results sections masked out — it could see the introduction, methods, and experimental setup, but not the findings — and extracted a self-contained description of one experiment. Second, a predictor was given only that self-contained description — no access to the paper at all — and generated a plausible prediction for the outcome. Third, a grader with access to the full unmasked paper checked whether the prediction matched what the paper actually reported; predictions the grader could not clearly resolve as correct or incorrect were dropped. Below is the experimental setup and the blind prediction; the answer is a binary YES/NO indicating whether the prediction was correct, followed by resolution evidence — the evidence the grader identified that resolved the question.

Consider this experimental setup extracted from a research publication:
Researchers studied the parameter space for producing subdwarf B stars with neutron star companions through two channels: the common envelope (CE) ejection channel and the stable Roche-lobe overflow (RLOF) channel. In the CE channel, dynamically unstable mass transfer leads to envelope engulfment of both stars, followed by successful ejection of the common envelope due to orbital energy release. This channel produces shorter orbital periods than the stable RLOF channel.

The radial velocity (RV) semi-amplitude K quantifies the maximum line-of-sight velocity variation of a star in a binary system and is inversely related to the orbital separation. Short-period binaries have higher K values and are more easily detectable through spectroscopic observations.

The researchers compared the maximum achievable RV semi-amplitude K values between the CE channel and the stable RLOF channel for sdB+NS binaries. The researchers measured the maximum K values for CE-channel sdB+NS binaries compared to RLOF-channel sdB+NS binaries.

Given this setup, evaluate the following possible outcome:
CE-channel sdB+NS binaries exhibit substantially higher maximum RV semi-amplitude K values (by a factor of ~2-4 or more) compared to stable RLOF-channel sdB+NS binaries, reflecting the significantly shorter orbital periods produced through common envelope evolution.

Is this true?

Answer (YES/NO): YES